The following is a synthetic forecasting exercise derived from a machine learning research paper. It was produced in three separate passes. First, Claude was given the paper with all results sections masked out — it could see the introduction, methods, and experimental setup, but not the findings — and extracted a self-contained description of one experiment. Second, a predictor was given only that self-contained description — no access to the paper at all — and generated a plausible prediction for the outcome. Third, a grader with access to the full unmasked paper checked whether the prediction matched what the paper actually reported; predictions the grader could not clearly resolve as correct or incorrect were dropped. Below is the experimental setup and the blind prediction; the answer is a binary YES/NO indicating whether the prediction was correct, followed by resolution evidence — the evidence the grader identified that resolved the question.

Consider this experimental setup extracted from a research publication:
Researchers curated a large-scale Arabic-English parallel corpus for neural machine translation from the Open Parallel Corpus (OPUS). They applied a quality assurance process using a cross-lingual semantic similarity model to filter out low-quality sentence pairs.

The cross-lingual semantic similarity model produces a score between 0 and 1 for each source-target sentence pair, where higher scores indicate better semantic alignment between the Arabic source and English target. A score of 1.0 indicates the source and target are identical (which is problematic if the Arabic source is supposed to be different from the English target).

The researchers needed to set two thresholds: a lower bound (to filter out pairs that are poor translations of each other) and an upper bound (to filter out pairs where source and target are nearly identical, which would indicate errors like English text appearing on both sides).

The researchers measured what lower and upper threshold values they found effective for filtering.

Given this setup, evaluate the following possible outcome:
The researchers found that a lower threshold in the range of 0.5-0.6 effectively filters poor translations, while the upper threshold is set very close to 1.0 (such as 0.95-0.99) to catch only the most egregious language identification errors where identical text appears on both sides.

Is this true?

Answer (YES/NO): NO